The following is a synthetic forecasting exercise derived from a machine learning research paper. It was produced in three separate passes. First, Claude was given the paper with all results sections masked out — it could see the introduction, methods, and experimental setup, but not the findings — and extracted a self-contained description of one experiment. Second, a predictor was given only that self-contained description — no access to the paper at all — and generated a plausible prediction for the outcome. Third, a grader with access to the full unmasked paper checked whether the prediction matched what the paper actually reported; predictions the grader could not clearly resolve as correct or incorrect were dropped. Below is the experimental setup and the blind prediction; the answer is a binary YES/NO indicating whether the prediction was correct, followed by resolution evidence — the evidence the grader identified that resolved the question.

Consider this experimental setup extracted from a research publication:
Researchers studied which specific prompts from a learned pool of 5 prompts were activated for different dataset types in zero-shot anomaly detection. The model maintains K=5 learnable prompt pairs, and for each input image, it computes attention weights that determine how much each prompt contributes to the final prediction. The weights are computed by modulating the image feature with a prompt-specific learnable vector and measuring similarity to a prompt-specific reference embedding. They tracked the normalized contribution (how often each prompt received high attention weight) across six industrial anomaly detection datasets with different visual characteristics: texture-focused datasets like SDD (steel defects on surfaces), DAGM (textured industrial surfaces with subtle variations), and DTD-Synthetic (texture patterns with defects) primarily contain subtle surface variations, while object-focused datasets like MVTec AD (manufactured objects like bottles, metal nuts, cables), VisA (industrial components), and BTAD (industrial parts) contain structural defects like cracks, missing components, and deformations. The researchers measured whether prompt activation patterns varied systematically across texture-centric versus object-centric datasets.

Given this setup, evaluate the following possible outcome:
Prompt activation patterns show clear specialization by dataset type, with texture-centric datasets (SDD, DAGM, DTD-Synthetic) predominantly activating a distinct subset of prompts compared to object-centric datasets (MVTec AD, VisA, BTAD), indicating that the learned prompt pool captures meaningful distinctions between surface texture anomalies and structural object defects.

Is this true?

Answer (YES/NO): NO